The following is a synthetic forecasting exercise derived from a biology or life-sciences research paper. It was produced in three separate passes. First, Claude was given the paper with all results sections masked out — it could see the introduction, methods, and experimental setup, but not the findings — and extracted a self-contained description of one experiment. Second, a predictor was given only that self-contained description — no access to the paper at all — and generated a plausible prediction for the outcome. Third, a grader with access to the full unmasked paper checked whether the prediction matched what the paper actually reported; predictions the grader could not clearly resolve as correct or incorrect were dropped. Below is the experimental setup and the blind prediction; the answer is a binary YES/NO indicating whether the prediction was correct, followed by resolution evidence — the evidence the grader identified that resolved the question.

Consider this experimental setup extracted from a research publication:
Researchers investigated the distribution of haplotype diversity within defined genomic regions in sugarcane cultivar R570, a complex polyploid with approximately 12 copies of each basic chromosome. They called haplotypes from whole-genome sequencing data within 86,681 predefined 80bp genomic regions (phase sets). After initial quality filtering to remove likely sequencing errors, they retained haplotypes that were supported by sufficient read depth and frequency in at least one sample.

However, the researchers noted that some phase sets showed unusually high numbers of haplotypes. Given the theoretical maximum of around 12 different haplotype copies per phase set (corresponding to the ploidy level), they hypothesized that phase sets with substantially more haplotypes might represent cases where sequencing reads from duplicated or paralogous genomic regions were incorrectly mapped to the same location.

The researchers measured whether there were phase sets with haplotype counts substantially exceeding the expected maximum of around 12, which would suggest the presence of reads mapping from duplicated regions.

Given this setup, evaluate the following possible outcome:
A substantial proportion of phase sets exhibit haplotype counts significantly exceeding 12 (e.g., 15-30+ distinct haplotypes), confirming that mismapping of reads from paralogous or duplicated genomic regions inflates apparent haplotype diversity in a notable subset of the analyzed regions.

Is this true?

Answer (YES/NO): NO